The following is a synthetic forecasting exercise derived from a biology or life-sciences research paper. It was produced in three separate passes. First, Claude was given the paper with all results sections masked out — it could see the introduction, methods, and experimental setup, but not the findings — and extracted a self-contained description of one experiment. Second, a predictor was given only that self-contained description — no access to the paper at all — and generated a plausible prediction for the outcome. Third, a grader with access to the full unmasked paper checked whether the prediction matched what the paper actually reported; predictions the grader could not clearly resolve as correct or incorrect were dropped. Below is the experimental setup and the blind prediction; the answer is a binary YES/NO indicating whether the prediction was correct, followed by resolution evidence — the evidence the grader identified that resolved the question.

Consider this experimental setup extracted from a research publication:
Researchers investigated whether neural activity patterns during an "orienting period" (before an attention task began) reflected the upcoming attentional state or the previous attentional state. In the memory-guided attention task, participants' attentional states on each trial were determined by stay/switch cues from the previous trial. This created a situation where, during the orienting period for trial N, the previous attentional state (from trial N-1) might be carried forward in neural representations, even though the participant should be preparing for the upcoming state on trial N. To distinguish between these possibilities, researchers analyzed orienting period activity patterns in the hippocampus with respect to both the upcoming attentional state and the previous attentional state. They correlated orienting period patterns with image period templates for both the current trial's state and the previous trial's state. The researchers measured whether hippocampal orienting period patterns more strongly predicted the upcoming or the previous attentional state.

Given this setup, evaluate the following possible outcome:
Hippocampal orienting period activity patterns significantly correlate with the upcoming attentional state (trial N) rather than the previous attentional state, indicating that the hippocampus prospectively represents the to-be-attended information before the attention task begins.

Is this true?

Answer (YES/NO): YES